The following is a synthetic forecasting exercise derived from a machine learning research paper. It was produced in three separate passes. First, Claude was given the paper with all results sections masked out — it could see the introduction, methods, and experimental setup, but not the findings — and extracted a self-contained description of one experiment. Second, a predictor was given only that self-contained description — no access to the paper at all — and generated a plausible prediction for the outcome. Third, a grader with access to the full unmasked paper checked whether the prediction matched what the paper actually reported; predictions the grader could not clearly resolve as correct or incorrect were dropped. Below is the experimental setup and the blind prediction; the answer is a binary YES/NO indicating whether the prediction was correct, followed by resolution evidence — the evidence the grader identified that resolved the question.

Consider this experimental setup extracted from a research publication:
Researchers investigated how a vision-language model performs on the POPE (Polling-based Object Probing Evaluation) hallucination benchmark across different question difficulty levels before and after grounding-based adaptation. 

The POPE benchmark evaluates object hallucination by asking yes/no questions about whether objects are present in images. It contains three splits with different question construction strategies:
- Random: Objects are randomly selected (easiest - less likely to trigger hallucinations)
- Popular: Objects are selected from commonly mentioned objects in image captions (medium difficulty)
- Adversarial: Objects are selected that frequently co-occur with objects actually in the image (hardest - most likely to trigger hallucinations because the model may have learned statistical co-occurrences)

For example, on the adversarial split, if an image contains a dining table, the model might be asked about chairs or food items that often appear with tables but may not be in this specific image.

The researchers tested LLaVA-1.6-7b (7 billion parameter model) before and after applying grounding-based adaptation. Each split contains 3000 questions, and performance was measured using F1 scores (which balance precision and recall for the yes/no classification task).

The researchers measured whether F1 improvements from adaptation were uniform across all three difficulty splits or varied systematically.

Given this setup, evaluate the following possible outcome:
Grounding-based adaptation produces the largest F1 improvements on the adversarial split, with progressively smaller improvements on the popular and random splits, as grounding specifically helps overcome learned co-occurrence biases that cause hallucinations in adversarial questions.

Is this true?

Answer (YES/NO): NO